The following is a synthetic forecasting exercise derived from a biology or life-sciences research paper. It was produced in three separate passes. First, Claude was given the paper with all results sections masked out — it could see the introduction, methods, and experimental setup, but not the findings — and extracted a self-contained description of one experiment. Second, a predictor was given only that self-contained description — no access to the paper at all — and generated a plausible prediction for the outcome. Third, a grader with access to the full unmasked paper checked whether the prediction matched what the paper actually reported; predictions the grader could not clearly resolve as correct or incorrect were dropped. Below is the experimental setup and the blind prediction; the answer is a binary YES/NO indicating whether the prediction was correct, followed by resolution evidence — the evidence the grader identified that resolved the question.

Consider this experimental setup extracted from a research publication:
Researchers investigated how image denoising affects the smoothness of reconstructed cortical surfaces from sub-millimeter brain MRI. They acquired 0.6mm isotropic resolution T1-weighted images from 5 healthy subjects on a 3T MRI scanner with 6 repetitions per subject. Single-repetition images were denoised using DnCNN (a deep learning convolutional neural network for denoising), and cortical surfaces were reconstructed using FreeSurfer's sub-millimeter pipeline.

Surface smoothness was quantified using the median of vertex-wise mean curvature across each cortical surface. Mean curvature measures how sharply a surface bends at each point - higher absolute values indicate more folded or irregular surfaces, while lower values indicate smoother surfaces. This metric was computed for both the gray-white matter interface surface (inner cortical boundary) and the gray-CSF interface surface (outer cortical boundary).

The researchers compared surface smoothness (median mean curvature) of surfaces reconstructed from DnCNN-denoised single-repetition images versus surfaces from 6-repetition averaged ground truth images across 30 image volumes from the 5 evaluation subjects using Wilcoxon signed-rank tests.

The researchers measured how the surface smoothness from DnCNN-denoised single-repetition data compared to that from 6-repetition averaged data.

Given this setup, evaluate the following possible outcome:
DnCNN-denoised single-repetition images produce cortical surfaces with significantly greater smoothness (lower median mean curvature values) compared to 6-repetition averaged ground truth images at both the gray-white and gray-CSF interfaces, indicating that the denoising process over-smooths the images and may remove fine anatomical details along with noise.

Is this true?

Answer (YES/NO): YES